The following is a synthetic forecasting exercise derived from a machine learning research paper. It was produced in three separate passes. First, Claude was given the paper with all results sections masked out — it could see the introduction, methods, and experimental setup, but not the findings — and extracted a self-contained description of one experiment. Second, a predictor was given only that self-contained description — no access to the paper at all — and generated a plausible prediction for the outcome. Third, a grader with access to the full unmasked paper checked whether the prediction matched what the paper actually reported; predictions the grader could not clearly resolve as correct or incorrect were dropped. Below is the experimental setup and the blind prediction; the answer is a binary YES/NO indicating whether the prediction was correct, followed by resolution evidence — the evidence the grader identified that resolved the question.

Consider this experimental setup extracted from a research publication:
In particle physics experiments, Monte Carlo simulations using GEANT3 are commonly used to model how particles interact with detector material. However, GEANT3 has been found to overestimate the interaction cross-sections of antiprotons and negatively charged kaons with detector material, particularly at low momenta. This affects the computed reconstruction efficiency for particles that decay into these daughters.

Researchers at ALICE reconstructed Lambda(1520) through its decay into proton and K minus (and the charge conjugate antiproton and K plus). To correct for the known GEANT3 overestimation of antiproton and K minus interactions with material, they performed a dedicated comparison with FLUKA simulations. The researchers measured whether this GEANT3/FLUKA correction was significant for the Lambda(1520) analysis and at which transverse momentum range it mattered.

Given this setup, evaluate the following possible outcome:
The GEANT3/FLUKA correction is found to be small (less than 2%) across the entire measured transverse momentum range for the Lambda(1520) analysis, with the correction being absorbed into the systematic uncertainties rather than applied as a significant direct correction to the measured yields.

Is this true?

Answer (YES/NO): NO